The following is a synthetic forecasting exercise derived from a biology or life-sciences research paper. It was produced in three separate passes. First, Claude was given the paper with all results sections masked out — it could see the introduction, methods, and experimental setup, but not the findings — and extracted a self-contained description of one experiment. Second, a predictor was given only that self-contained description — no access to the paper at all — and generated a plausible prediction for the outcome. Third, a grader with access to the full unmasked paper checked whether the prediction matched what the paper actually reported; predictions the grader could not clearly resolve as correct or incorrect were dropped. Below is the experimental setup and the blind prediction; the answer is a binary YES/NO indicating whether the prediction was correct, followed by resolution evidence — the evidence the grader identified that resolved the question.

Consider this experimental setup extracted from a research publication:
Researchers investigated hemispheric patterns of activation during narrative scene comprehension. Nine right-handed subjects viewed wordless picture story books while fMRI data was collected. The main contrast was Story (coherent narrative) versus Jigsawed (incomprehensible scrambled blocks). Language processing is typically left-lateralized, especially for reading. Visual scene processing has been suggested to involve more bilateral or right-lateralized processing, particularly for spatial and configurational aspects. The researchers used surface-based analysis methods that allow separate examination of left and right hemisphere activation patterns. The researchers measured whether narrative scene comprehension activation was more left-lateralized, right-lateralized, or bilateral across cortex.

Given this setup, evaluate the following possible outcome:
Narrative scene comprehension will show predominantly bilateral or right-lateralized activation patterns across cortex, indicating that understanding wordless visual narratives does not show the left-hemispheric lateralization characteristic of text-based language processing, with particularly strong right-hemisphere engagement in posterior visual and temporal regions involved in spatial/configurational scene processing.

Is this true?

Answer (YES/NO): YES